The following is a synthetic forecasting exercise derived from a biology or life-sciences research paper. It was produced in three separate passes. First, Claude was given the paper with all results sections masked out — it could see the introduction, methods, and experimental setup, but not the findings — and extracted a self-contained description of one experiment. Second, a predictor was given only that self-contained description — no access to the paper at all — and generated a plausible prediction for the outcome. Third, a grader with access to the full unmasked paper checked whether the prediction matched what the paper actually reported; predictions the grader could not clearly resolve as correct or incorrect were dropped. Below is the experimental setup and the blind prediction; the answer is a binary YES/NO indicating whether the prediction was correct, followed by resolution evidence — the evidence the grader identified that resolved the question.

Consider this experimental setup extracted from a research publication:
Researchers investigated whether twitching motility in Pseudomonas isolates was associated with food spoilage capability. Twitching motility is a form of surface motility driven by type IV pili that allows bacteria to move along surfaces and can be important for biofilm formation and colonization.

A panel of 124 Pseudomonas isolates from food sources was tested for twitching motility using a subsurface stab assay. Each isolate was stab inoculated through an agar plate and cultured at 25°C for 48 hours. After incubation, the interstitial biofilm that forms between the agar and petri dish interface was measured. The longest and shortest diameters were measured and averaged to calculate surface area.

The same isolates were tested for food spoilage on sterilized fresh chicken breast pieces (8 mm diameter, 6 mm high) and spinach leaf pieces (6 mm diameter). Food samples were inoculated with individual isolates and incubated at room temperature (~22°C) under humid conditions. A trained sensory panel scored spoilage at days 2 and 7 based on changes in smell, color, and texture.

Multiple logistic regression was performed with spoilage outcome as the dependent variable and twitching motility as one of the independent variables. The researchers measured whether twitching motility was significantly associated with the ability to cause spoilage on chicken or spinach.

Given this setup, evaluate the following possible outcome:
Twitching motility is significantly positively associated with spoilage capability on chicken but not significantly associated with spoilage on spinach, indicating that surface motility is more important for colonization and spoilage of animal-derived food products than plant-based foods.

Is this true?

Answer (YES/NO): NO